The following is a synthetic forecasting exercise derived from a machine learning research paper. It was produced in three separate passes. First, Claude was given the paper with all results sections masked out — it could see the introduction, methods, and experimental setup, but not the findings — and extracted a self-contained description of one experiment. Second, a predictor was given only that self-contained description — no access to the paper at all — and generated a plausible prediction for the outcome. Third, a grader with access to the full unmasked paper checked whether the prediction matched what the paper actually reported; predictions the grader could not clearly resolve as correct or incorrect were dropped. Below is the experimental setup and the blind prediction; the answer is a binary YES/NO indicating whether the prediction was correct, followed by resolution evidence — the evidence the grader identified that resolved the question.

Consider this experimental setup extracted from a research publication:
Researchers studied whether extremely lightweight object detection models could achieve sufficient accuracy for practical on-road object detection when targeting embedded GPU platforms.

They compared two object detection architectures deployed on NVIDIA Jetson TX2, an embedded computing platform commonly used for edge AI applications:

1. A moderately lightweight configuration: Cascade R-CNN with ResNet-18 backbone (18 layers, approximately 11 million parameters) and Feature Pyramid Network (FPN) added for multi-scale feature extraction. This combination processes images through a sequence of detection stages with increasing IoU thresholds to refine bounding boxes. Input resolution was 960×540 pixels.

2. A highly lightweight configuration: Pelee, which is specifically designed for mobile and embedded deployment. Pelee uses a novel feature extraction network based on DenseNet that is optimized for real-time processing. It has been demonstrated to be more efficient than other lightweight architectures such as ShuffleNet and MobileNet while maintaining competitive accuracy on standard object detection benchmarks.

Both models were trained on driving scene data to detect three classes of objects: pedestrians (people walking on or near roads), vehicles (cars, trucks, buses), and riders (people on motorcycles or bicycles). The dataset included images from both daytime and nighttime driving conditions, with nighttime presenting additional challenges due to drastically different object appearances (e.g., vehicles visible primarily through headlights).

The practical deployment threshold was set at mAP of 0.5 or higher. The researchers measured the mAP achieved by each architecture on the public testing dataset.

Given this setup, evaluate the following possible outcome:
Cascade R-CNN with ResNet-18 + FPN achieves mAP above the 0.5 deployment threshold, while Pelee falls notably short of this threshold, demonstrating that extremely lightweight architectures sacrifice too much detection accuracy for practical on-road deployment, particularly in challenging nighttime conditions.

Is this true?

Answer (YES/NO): NO